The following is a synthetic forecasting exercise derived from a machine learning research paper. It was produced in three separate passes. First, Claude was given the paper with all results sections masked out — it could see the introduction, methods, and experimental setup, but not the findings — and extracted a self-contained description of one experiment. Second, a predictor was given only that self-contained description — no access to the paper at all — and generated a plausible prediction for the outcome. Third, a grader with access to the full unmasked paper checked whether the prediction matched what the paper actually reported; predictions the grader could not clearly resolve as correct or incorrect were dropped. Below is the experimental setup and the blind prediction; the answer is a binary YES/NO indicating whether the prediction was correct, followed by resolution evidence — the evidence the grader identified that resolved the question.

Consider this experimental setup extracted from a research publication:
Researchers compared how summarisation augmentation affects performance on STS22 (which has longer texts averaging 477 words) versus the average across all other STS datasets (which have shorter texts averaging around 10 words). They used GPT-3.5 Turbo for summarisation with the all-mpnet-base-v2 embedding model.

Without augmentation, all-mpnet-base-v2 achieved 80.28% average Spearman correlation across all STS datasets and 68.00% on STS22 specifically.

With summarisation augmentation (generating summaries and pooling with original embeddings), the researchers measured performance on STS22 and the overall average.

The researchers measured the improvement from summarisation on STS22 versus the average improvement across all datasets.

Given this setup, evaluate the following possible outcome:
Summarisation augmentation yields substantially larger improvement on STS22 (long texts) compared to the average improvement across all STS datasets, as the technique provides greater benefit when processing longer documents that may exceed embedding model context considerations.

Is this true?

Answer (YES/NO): YES